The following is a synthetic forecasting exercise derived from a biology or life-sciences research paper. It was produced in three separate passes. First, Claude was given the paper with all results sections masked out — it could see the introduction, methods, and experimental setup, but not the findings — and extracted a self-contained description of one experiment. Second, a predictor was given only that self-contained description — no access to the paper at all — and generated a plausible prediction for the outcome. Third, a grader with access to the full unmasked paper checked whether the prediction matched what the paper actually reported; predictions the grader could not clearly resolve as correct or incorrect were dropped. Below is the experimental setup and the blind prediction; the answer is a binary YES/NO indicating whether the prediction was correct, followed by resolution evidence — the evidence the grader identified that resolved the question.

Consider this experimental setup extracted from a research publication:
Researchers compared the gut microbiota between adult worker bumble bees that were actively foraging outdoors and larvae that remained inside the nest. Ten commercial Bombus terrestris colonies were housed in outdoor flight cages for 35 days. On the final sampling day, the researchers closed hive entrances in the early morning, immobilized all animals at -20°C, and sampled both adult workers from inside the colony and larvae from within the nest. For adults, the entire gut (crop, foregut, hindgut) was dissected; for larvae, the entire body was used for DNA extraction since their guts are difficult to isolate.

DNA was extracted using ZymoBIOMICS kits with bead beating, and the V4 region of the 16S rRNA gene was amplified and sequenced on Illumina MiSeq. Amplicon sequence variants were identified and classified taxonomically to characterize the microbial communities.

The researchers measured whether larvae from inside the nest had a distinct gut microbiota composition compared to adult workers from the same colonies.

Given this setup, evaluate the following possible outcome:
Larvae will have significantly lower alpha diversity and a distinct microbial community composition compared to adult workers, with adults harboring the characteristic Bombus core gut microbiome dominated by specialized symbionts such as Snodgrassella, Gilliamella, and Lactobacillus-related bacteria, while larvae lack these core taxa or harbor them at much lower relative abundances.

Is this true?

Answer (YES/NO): NO